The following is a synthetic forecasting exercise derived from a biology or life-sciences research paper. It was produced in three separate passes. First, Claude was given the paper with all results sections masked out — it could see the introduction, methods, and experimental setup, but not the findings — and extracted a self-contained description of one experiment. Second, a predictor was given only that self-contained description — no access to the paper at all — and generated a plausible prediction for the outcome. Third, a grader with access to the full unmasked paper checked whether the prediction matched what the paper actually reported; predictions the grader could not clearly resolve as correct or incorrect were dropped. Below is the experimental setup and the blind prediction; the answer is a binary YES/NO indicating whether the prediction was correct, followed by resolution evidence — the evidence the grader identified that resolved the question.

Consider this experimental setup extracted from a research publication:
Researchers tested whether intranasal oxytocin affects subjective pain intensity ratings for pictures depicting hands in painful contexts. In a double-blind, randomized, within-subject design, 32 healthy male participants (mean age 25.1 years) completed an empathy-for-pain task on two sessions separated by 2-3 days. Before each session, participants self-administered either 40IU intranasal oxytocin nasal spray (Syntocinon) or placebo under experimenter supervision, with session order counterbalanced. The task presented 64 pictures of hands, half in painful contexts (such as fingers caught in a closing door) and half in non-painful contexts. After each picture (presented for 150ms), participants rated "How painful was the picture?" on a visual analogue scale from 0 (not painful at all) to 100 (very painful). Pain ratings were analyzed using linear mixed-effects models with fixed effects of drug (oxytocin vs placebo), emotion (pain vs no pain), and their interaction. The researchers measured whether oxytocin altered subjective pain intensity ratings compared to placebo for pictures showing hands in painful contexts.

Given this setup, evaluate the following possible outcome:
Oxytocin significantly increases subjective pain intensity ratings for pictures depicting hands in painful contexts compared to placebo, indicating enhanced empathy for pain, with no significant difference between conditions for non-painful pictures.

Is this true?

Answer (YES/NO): NO